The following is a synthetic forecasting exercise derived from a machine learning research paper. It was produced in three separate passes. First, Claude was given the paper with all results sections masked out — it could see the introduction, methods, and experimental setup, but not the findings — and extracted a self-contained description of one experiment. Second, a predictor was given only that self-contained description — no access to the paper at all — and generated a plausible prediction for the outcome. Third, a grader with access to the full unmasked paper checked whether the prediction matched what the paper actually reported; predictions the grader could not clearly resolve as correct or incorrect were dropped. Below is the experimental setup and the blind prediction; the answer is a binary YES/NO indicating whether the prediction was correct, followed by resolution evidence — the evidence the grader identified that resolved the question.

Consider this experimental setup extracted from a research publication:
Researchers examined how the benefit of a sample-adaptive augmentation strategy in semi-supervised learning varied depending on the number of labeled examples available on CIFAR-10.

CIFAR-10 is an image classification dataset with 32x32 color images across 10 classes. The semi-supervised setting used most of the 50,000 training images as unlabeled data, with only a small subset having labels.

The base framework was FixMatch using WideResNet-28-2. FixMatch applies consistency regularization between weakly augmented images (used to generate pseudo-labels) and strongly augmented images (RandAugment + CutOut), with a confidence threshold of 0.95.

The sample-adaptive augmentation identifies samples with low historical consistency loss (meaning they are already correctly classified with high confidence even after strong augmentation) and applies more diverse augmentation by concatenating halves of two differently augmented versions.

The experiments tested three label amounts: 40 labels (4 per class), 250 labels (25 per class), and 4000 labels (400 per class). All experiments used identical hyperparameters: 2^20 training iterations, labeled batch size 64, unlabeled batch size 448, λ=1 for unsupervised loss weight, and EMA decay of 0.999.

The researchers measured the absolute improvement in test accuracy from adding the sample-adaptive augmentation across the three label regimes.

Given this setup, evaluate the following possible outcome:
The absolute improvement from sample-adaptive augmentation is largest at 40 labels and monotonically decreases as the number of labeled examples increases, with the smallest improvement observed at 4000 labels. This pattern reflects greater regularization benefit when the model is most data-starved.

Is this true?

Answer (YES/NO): NO